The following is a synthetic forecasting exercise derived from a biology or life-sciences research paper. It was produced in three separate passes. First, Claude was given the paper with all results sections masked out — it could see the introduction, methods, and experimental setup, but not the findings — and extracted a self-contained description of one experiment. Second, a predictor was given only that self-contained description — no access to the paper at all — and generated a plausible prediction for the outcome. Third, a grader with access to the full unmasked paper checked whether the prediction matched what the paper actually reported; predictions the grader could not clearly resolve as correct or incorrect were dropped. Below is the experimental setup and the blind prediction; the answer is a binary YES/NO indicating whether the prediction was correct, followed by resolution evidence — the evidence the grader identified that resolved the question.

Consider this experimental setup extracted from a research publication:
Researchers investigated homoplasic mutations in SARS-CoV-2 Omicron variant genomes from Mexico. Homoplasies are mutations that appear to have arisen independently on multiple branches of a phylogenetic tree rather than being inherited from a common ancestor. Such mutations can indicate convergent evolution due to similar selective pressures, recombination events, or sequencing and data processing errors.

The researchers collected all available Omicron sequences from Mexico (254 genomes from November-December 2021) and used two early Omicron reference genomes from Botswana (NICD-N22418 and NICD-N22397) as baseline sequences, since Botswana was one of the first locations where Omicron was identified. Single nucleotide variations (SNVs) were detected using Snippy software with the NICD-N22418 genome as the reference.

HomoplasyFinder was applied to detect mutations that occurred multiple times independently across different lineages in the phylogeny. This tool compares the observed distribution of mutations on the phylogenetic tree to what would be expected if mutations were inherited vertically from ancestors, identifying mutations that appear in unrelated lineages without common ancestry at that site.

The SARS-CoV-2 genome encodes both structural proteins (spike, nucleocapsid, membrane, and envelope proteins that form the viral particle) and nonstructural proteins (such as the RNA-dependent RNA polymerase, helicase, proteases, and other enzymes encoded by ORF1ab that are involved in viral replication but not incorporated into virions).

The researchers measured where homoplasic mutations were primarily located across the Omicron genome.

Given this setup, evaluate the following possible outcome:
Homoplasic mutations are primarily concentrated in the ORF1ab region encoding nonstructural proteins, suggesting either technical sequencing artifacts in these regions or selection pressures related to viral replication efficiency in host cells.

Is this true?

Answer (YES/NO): YES